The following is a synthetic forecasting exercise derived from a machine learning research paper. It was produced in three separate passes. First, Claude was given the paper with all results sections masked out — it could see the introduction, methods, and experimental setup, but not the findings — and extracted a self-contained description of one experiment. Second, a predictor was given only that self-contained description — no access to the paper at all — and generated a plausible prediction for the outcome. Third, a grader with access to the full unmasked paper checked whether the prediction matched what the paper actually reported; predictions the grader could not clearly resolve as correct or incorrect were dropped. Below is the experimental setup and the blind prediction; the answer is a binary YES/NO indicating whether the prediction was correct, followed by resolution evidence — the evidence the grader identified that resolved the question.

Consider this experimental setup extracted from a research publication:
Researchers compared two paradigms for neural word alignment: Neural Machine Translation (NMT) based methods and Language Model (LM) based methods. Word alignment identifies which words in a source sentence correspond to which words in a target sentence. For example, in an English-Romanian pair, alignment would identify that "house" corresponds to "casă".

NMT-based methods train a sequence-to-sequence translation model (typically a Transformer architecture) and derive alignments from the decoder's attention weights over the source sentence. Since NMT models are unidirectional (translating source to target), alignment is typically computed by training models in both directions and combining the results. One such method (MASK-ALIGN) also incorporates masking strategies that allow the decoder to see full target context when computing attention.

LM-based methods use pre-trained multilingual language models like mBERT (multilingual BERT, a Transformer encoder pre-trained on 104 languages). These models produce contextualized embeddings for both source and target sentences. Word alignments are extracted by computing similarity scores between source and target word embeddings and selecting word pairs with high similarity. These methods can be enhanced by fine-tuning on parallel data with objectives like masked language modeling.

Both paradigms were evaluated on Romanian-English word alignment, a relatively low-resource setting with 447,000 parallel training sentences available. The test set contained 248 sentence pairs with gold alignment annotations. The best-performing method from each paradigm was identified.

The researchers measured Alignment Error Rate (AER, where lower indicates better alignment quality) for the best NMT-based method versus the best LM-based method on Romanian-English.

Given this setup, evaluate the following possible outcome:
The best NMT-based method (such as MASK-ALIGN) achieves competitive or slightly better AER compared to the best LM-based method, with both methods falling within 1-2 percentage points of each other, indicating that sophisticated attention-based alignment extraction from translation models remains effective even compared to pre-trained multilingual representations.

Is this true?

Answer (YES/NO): NO